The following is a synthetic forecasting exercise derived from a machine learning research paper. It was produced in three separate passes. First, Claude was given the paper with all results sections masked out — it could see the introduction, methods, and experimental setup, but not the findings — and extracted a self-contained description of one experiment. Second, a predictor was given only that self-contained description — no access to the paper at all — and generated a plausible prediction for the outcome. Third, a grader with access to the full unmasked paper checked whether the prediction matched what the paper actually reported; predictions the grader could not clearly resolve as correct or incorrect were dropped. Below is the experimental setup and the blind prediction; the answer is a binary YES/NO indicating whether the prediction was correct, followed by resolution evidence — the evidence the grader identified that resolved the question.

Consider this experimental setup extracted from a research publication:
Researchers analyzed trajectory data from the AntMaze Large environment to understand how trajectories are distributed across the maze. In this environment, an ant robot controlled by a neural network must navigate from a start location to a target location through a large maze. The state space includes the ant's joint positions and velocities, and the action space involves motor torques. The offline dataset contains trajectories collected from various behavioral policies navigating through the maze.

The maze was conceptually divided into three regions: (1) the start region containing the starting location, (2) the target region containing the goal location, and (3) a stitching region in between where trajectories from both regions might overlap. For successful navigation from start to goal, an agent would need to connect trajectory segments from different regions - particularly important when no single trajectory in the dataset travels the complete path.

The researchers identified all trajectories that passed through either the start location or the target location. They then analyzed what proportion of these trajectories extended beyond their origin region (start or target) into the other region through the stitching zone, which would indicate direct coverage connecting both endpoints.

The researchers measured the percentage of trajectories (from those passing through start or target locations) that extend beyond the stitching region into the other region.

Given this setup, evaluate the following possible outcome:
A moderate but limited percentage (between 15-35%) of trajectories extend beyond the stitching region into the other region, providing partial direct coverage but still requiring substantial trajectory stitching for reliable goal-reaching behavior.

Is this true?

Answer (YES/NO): NO